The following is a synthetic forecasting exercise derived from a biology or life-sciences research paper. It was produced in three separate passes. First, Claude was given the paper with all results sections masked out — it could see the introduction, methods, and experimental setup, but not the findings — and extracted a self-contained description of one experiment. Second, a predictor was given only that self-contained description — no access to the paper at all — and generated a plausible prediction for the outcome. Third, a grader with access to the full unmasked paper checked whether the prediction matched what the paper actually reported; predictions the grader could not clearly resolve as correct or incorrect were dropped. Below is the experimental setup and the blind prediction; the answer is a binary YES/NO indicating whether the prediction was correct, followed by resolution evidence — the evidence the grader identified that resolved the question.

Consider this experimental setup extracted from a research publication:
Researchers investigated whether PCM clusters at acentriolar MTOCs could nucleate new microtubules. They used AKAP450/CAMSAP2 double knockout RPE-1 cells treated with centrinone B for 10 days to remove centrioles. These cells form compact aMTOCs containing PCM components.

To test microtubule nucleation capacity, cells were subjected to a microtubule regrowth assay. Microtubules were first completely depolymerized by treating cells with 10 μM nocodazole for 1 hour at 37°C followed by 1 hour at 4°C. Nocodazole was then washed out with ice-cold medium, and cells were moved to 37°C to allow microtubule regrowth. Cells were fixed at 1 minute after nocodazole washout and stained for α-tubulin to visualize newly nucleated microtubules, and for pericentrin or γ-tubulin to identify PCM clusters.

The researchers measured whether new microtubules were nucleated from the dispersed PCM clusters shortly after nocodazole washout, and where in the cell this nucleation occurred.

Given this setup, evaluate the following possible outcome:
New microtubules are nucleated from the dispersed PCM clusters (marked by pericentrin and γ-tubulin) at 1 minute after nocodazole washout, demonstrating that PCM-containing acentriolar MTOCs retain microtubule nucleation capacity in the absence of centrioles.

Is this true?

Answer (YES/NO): YES